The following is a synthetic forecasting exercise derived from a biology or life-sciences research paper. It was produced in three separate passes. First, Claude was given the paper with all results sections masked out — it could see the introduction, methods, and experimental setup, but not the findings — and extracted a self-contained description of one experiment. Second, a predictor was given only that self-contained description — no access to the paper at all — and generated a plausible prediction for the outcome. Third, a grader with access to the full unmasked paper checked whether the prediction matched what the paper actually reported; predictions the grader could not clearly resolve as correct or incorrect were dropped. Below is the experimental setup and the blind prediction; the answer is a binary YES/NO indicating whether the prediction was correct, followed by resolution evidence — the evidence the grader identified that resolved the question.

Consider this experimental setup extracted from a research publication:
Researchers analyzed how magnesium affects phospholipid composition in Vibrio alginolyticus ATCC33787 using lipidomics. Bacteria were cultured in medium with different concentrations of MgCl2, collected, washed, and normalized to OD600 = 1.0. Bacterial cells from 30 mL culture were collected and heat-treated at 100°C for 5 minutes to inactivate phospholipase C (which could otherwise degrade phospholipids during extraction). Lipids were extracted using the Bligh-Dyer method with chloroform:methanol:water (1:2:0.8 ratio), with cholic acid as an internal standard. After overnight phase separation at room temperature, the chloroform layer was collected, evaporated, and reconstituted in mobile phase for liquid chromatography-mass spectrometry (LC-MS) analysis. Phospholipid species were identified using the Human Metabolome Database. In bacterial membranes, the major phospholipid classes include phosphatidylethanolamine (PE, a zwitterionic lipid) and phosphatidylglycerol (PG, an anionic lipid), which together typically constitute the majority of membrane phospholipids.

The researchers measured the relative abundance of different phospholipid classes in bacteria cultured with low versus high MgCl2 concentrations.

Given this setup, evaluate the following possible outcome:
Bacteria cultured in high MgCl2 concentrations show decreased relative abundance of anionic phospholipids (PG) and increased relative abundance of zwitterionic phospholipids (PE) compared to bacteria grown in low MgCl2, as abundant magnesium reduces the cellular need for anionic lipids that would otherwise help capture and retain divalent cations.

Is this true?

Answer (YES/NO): NO